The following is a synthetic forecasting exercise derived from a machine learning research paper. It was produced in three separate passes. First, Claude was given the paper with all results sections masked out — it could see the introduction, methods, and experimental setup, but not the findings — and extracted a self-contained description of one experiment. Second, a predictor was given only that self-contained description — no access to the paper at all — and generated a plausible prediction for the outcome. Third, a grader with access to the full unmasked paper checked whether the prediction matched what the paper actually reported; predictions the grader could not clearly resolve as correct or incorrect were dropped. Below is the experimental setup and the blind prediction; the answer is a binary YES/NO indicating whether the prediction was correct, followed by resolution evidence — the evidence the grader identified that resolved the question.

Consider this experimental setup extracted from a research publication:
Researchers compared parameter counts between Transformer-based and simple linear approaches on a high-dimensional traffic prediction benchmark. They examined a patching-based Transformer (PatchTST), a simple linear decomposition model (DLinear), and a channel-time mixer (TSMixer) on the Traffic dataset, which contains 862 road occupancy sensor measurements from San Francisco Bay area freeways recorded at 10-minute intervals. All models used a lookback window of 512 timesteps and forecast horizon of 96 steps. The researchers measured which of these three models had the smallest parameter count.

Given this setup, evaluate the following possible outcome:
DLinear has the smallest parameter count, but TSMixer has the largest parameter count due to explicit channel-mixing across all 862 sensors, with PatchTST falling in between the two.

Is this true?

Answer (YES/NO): YES